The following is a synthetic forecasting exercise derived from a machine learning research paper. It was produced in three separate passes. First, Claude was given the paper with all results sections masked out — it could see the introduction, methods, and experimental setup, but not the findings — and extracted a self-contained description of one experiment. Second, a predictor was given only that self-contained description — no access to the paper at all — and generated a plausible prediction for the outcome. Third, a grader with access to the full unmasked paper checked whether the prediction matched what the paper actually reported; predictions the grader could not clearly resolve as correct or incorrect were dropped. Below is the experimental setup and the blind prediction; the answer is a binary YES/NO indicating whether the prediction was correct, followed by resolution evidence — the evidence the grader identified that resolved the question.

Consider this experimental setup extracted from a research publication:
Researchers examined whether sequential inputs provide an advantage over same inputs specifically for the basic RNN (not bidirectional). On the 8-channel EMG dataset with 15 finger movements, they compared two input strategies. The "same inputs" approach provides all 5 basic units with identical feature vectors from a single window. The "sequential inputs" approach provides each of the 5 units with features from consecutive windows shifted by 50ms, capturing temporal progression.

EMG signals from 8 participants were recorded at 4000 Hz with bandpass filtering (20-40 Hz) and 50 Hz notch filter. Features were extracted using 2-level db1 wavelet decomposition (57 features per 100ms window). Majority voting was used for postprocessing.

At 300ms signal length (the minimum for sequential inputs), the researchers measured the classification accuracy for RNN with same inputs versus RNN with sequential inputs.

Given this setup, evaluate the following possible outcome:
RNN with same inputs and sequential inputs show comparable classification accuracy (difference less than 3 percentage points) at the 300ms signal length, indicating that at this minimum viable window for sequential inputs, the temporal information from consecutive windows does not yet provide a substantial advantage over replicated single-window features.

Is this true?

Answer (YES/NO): YES